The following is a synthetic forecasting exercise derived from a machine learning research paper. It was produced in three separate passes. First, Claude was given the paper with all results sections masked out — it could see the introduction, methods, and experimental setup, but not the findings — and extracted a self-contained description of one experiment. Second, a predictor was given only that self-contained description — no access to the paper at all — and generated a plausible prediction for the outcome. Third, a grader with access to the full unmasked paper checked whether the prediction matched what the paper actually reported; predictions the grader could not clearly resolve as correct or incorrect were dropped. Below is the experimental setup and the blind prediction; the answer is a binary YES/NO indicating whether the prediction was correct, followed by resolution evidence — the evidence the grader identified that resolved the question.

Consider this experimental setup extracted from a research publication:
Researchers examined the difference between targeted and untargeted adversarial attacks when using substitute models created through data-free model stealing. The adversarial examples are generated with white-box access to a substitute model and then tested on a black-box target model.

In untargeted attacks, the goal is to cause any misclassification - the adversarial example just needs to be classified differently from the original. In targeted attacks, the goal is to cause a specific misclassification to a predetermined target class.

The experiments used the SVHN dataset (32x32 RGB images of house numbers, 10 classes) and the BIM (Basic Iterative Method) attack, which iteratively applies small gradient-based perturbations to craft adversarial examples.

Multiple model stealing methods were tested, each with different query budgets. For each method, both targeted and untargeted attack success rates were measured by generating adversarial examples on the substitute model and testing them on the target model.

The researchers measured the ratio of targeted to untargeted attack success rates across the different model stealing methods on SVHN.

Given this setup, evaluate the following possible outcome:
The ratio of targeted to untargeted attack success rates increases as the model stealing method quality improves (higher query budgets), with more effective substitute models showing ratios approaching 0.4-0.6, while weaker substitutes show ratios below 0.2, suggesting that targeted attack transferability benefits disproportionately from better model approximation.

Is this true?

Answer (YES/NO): NO